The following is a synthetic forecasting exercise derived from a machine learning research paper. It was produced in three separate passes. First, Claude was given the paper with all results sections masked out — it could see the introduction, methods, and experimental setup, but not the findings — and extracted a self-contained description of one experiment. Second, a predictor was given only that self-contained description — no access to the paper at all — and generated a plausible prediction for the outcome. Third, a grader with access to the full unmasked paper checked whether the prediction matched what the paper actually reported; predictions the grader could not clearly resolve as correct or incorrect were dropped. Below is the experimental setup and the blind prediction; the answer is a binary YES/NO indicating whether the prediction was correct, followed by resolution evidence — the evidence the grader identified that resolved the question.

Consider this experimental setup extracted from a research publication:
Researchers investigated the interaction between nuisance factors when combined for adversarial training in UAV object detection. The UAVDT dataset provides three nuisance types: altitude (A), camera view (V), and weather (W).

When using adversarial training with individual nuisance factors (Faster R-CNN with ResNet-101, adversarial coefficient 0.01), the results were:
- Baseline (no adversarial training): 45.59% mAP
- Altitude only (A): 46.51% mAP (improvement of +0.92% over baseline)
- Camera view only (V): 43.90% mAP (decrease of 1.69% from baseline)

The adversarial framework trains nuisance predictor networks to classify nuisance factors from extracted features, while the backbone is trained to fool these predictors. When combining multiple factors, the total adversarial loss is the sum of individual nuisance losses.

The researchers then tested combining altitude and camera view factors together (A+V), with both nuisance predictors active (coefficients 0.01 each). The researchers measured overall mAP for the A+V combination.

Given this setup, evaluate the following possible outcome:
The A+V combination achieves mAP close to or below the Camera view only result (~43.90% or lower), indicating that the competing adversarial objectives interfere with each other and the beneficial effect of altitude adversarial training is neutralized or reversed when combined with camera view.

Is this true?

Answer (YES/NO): YES